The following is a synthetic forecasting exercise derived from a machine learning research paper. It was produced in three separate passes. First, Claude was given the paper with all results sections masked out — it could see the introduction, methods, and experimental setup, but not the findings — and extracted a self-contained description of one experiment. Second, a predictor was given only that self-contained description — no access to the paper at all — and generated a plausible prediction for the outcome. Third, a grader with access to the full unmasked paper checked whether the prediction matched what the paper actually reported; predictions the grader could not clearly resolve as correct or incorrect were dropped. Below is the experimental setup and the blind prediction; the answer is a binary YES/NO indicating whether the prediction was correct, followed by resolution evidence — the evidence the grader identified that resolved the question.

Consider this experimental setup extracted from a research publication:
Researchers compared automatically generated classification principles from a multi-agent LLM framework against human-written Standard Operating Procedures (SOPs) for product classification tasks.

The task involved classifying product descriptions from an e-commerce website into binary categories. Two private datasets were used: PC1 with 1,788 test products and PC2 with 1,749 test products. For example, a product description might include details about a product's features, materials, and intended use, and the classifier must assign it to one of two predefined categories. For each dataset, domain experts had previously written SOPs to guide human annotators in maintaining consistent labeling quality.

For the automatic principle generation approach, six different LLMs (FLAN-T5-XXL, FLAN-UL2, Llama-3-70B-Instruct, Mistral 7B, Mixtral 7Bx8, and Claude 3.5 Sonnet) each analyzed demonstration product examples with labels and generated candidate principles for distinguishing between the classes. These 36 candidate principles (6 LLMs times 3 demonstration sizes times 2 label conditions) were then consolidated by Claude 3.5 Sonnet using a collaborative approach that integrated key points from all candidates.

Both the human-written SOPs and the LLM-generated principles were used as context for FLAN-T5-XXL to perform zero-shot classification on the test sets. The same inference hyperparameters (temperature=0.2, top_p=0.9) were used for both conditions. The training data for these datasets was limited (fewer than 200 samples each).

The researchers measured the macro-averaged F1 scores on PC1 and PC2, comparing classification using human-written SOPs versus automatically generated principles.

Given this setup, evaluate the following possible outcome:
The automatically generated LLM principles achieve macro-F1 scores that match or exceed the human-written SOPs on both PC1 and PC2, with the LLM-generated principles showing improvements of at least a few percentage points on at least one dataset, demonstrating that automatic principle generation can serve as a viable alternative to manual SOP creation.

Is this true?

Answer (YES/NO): NO